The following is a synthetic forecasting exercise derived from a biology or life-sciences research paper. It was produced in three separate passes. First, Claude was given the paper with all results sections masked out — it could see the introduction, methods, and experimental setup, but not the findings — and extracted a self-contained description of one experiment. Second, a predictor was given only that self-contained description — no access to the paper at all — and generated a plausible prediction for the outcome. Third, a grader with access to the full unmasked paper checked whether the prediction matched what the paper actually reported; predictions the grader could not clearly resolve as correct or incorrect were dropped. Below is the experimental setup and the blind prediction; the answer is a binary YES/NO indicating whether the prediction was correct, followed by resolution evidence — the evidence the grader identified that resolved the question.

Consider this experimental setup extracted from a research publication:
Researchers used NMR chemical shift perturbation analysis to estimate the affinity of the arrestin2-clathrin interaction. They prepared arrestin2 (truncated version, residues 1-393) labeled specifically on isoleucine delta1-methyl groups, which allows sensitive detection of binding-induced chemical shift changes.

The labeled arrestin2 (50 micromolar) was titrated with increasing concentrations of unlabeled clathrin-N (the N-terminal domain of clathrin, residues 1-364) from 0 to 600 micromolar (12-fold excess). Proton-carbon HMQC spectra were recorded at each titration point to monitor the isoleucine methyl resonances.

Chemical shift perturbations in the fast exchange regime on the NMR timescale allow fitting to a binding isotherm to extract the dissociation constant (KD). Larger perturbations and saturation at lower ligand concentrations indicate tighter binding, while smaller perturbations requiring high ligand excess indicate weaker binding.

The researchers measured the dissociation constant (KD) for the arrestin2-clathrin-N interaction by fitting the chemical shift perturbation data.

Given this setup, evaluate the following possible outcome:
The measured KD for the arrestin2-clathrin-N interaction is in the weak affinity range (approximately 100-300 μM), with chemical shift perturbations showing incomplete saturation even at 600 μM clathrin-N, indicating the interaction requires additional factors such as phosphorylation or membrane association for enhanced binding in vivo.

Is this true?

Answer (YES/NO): NO